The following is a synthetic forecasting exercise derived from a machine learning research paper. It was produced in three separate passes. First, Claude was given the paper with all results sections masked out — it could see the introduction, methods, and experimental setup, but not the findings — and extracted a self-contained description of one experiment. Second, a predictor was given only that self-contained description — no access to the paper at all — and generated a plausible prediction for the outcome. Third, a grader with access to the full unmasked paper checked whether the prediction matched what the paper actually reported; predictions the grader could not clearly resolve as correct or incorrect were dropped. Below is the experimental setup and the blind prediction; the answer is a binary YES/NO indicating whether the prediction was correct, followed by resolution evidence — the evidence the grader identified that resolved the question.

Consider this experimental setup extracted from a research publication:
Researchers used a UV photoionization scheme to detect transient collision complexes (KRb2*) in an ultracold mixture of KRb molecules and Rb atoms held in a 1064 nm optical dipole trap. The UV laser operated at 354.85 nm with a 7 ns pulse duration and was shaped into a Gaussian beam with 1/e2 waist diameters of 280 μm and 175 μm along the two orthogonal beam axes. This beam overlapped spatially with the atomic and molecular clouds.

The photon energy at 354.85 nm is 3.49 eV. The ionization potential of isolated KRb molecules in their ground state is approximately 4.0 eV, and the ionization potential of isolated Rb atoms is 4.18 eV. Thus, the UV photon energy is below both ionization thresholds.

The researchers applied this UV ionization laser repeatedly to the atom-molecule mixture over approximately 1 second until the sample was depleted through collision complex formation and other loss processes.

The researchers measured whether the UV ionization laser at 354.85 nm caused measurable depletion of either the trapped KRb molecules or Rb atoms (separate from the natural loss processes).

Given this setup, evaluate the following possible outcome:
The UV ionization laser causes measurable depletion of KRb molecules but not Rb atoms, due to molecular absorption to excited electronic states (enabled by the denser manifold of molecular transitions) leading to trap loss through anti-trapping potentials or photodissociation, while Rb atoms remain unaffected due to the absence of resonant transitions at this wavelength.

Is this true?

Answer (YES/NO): NO